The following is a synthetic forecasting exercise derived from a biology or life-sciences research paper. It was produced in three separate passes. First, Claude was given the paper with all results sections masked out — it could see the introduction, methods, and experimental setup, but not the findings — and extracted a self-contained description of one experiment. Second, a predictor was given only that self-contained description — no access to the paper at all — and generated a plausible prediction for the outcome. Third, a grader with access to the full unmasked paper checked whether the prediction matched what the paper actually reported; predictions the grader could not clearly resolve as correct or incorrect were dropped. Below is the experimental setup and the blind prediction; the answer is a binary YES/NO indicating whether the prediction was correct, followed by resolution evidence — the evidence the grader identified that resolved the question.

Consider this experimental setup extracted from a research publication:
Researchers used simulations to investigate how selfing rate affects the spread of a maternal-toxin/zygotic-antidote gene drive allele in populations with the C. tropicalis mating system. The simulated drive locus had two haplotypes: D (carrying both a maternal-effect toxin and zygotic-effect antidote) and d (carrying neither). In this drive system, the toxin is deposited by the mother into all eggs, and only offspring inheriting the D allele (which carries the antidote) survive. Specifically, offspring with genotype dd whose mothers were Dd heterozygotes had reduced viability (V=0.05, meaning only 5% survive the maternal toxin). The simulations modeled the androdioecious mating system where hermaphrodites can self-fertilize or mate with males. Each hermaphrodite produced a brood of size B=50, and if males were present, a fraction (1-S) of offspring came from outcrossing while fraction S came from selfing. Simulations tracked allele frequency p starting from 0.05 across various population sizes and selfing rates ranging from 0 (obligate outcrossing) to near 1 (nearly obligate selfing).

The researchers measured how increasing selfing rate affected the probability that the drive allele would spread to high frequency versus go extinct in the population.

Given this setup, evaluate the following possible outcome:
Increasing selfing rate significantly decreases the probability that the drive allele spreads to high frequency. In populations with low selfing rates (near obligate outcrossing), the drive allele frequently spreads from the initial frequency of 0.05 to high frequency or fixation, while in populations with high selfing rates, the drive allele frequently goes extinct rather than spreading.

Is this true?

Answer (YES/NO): YES